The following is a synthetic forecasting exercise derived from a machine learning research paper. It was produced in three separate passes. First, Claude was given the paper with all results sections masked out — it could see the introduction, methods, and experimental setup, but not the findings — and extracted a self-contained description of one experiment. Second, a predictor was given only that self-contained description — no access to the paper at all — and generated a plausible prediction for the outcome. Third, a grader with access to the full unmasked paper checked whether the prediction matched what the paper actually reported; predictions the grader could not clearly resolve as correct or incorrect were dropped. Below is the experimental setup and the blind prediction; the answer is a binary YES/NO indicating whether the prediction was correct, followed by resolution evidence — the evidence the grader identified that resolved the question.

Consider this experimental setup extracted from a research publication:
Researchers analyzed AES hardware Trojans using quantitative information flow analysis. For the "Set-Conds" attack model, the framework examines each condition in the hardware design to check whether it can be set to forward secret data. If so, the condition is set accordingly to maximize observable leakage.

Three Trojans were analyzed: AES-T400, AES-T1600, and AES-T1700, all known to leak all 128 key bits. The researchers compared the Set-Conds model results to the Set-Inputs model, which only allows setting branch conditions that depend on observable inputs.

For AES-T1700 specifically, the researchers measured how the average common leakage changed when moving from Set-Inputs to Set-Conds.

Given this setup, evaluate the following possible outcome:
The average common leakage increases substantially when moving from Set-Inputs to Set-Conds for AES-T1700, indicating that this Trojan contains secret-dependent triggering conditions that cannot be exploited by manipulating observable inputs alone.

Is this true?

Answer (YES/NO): YES